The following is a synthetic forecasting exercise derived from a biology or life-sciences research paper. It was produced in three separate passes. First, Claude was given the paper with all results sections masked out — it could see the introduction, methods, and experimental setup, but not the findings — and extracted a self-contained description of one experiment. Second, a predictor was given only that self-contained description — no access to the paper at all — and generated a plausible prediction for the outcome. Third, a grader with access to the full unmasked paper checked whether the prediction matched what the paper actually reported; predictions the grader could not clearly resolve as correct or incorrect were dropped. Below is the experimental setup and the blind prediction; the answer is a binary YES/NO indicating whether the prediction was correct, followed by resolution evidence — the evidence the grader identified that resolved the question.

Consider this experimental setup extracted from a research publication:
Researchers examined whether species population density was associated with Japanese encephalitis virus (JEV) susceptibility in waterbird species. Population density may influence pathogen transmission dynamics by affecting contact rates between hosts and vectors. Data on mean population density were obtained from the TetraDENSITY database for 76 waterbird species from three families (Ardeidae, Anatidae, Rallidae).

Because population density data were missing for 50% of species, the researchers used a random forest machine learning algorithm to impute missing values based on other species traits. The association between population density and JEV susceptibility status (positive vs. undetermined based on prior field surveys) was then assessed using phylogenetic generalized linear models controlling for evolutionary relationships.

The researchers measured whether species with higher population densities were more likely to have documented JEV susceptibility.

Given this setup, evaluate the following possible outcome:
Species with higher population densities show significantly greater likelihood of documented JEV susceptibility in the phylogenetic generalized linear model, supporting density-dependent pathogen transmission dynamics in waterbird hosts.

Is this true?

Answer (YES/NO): NO